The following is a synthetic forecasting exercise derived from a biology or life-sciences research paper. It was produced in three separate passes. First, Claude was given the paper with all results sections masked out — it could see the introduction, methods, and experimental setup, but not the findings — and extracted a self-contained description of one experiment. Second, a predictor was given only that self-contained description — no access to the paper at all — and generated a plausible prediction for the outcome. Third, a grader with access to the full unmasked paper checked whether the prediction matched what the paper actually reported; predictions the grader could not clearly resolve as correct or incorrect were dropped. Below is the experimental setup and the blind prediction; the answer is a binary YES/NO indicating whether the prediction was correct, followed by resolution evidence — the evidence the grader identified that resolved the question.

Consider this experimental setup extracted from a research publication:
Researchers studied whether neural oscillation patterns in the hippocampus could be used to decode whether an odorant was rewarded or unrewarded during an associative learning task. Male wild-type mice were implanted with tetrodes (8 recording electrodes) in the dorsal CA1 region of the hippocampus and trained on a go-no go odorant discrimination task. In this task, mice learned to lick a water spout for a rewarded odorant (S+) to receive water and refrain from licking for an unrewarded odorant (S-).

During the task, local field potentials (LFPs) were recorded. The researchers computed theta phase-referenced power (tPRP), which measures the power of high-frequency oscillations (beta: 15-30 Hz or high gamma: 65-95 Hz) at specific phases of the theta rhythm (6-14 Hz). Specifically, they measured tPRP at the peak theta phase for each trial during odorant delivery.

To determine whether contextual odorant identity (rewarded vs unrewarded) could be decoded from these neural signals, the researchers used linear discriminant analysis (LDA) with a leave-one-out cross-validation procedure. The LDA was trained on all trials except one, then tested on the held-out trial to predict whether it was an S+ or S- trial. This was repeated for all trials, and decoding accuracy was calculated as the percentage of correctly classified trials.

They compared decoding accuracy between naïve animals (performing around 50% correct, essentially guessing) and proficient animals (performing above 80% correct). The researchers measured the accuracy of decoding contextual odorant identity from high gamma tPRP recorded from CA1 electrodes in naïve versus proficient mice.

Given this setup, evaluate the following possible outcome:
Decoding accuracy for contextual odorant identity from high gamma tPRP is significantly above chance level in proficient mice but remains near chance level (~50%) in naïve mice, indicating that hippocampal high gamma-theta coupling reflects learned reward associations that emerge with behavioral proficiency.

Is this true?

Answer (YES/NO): YES